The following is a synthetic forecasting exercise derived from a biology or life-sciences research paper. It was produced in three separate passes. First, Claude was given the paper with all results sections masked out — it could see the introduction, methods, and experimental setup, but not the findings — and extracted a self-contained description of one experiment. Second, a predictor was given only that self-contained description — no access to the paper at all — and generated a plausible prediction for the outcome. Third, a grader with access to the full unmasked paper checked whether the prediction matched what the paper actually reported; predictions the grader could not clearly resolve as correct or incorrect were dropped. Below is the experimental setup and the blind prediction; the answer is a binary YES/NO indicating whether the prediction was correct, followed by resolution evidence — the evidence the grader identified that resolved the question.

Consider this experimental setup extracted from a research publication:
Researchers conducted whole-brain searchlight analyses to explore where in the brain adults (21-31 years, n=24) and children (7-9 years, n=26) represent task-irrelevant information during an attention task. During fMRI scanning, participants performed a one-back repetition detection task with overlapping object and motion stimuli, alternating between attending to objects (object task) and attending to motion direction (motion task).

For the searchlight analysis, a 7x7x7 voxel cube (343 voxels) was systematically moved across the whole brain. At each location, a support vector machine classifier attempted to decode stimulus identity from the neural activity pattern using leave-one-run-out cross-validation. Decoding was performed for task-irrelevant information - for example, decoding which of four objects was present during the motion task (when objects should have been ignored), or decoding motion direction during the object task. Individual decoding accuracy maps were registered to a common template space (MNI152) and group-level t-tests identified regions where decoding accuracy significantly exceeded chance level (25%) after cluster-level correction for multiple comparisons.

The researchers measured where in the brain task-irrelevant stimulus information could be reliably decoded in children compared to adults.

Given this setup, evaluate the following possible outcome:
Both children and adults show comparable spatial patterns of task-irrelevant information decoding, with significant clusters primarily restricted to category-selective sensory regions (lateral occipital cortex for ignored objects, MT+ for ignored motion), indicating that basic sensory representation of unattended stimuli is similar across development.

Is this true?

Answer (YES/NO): NO